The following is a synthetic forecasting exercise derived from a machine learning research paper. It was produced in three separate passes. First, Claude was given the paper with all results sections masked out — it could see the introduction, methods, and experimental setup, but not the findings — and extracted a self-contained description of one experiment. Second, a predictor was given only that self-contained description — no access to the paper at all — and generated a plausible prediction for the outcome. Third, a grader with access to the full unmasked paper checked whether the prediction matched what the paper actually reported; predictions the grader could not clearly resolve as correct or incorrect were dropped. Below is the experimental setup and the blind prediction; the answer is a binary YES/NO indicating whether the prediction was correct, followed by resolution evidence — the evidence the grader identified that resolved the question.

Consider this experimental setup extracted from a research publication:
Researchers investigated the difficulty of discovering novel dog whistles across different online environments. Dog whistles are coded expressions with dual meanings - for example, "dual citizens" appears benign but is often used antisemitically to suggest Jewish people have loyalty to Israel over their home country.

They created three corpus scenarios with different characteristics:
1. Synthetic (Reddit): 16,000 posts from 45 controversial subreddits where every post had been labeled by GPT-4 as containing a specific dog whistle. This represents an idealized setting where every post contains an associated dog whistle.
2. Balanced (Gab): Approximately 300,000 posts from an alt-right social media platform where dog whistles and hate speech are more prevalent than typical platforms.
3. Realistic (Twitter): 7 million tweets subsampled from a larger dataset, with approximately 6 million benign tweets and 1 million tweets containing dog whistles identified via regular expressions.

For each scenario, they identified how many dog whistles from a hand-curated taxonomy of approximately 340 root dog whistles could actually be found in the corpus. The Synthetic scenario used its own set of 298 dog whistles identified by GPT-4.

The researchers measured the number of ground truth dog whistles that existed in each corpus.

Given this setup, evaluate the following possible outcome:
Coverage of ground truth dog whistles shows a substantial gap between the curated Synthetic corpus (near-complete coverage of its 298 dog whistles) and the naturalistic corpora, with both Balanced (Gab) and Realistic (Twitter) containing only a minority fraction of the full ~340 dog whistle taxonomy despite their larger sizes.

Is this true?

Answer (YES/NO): NO